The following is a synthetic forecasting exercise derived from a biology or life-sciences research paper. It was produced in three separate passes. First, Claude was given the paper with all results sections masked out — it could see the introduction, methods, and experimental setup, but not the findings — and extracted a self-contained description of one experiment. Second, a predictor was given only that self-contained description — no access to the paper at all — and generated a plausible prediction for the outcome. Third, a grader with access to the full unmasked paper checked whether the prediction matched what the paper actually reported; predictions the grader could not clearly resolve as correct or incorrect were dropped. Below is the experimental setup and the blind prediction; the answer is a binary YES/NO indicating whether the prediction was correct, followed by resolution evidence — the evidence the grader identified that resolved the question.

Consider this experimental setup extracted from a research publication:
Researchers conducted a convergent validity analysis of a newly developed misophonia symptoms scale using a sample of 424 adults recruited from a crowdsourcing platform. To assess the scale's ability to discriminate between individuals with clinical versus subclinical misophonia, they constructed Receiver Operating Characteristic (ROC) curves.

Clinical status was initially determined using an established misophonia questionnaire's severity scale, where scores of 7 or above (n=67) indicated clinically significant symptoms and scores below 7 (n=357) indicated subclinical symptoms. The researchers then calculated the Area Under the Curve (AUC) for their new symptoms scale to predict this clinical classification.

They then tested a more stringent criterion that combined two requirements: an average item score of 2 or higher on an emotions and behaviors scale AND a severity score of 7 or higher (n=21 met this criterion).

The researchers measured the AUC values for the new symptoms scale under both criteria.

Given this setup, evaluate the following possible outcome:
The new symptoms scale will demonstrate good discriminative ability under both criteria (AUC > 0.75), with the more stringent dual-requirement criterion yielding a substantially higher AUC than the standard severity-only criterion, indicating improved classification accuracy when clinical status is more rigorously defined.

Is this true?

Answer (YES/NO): YES